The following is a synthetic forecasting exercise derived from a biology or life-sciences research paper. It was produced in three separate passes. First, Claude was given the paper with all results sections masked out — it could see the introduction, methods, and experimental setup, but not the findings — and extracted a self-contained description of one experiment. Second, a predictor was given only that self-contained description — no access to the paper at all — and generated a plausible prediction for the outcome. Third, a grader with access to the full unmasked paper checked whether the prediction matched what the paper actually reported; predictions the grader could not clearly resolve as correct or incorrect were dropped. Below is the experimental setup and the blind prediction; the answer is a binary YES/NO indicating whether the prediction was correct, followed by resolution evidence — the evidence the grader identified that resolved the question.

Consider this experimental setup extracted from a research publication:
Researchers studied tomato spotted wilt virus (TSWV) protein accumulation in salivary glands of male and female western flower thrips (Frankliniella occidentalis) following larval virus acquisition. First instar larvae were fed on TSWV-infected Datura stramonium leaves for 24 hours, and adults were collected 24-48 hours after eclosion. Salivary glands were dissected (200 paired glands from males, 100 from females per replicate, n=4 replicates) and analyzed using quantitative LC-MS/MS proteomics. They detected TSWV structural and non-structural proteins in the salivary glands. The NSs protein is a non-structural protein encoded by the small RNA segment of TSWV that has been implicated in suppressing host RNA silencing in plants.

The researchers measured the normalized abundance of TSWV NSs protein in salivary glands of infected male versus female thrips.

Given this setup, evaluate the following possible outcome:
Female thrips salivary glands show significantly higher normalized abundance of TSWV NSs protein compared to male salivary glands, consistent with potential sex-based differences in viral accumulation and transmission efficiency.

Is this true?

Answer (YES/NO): NO